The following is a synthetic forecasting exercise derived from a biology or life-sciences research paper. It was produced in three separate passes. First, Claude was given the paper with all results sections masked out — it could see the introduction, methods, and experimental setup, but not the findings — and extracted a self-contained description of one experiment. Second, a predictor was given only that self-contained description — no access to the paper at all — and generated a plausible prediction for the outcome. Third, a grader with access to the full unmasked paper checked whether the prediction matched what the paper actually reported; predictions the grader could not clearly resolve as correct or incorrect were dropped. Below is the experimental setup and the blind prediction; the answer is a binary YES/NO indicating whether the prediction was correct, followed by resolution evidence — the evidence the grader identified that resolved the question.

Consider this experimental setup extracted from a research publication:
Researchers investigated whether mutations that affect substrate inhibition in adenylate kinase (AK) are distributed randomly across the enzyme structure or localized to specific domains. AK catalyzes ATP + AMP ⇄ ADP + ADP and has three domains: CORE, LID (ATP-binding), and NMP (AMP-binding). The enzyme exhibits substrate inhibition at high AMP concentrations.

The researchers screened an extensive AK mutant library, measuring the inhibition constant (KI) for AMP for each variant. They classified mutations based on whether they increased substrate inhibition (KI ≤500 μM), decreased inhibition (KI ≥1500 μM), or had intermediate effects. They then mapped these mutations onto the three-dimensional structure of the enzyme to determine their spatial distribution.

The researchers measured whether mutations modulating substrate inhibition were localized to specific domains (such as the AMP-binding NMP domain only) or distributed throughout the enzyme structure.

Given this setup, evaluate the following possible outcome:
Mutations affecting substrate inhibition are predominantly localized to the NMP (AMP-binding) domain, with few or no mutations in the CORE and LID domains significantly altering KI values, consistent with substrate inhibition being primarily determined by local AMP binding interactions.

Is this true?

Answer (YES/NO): NO